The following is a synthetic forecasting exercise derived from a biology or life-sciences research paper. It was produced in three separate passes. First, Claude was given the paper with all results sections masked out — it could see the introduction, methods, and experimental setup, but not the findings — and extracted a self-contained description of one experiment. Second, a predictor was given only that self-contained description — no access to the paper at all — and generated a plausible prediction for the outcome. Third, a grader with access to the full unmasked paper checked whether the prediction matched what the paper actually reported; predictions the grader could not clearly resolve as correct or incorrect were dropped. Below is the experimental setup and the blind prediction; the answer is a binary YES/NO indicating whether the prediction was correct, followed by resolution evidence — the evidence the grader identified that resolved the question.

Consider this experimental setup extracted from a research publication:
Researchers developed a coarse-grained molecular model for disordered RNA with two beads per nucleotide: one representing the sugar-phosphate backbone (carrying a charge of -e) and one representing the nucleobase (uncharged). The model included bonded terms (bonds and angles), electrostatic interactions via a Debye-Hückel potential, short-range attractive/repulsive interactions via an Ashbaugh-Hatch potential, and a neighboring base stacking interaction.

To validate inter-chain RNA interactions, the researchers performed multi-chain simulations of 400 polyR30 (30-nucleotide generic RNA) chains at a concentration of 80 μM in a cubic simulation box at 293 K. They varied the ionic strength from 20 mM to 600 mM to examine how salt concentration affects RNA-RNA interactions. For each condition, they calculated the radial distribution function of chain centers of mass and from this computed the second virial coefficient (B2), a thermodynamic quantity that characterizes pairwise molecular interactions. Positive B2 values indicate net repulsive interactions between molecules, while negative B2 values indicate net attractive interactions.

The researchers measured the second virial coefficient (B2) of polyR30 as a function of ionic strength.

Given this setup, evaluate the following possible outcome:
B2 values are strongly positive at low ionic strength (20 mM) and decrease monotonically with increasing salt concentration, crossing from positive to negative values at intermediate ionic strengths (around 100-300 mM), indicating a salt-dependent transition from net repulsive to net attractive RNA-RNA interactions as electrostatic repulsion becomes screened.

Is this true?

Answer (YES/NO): NO